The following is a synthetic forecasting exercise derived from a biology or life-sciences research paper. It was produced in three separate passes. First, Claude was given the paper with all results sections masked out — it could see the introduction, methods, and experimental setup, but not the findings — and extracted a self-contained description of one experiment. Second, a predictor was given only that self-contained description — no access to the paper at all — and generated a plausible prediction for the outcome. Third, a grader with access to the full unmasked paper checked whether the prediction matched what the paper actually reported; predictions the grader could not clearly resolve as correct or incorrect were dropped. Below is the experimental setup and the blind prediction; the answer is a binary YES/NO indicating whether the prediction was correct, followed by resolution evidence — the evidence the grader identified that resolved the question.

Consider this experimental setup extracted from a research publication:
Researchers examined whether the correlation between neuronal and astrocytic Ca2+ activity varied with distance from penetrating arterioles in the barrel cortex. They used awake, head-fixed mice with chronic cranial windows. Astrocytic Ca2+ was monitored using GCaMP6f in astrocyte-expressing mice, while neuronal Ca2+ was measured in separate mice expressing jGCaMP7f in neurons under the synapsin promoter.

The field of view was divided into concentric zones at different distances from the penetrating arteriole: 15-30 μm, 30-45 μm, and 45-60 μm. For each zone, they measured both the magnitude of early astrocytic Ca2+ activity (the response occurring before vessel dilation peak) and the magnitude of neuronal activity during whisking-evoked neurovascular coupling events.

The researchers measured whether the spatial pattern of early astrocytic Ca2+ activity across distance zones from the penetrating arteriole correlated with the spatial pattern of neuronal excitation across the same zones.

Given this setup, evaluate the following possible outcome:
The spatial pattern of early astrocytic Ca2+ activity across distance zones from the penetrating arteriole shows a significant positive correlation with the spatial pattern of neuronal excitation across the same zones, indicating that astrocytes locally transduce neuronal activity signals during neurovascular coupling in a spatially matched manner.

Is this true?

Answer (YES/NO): YES